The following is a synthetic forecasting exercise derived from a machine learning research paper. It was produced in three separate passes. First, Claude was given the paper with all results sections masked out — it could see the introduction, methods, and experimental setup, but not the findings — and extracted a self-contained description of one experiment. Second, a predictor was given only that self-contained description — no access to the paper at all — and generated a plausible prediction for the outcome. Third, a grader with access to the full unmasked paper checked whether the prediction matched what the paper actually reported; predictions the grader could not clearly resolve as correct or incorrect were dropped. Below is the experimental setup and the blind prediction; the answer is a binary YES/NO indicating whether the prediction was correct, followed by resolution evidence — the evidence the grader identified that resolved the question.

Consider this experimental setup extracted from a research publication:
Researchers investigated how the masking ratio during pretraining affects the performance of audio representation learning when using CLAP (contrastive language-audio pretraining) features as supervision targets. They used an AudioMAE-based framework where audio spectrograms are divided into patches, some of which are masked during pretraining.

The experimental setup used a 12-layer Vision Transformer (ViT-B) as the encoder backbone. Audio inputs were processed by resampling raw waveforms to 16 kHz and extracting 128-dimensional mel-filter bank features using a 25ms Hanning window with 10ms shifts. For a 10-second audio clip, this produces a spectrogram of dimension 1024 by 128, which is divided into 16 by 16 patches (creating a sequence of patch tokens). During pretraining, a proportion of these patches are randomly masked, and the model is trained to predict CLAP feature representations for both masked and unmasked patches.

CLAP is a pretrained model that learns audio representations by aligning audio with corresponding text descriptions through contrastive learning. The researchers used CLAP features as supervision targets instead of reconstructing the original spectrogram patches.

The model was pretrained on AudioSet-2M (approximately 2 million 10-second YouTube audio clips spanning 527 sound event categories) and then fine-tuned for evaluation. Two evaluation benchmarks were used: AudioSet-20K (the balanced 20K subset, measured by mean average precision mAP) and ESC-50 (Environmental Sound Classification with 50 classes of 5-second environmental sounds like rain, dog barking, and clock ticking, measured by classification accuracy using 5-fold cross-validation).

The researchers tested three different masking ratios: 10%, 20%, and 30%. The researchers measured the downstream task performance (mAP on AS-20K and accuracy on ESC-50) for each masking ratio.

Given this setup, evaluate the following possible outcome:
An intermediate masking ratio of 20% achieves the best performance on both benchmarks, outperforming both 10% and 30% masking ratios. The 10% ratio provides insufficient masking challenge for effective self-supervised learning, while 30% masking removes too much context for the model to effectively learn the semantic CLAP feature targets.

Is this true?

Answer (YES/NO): YES